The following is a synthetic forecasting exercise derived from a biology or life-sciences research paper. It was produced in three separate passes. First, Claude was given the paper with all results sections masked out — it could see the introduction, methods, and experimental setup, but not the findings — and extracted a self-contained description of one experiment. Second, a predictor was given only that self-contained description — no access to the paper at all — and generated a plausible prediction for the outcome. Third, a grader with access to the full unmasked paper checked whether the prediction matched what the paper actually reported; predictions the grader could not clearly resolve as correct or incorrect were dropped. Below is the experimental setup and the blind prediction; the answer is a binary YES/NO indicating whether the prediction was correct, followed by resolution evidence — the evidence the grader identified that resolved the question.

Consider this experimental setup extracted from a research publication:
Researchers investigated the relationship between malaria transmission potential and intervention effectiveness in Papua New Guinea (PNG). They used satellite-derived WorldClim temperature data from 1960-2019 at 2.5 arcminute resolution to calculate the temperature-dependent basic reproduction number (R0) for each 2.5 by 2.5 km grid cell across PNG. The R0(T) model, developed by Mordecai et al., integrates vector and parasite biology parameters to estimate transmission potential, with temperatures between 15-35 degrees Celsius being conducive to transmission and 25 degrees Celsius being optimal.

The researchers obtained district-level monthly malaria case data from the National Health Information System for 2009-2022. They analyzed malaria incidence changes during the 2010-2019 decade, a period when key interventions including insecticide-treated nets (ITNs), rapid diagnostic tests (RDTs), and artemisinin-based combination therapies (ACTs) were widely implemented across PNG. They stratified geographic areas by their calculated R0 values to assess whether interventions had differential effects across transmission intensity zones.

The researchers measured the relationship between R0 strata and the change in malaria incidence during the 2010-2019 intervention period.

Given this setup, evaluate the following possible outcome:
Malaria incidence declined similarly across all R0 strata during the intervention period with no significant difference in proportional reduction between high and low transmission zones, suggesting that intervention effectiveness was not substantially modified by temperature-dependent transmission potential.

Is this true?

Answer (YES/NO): NO